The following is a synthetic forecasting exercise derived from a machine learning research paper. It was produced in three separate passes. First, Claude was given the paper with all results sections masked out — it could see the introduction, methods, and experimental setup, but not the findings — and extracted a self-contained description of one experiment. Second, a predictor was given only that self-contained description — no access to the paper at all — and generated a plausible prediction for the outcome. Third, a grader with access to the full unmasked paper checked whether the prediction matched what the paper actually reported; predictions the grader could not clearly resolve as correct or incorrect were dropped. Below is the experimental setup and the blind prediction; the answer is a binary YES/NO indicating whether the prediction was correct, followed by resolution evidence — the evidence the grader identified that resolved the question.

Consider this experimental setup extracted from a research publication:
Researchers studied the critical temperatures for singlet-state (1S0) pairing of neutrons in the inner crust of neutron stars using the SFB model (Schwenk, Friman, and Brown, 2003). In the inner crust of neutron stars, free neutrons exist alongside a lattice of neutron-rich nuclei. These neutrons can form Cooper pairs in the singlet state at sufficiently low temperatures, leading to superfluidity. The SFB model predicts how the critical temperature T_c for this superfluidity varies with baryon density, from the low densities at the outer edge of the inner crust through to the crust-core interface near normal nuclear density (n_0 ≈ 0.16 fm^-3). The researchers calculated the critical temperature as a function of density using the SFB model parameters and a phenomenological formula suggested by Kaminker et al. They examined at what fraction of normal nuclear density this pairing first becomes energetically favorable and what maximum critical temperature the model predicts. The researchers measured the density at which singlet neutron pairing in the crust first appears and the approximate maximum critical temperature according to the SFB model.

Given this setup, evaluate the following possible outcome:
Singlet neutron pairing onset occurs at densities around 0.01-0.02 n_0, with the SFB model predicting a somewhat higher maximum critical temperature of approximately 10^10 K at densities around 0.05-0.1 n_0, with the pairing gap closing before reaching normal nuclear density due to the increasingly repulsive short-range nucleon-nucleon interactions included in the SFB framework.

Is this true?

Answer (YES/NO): NO